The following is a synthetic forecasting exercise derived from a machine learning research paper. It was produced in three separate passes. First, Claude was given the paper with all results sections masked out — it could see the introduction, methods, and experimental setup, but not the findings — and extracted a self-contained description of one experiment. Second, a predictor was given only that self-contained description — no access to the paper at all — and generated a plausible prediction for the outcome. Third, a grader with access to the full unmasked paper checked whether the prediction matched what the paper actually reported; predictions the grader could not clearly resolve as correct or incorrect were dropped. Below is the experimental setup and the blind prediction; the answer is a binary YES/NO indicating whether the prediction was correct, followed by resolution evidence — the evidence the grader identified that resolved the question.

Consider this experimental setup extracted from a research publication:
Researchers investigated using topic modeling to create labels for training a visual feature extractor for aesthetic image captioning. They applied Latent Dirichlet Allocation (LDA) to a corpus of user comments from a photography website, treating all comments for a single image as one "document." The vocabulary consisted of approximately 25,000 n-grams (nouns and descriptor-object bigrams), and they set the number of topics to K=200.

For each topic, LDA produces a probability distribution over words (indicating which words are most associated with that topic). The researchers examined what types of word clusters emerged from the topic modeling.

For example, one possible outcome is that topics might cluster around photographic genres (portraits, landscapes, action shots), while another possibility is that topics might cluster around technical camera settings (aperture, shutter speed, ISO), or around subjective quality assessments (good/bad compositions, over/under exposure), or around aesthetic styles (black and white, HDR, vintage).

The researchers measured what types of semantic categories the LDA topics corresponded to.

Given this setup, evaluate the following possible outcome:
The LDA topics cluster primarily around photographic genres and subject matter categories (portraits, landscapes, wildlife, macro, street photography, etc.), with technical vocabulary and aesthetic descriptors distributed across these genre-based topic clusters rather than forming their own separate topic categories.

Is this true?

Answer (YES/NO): NO